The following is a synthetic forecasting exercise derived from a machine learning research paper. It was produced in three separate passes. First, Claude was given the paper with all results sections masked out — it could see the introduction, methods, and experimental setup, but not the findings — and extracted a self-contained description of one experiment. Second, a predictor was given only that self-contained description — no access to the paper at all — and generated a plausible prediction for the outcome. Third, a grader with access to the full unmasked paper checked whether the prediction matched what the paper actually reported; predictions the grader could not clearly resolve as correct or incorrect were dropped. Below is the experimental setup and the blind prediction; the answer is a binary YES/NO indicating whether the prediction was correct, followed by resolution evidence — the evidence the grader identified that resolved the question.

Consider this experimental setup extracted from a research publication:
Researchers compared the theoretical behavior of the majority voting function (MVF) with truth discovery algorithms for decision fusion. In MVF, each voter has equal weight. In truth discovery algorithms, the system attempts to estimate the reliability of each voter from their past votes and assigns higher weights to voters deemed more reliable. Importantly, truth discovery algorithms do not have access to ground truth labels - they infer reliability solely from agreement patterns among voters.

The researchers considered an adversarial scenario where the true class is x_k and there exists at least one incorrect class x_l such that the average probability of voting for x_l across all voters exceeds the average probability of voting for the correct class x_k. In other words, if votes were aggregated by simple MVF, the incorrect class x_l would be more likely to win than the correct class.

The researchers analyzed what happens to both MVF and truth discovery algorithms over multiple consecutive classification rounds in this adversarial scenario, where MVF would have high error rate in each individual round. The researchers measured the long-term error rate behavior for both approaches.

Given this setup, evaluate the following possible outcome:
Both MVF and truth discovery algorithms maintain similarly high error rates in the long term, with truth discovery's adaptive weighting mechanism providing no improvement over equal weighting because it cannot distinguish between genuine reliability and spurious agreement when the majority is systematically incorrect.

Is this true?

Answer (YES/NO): NO